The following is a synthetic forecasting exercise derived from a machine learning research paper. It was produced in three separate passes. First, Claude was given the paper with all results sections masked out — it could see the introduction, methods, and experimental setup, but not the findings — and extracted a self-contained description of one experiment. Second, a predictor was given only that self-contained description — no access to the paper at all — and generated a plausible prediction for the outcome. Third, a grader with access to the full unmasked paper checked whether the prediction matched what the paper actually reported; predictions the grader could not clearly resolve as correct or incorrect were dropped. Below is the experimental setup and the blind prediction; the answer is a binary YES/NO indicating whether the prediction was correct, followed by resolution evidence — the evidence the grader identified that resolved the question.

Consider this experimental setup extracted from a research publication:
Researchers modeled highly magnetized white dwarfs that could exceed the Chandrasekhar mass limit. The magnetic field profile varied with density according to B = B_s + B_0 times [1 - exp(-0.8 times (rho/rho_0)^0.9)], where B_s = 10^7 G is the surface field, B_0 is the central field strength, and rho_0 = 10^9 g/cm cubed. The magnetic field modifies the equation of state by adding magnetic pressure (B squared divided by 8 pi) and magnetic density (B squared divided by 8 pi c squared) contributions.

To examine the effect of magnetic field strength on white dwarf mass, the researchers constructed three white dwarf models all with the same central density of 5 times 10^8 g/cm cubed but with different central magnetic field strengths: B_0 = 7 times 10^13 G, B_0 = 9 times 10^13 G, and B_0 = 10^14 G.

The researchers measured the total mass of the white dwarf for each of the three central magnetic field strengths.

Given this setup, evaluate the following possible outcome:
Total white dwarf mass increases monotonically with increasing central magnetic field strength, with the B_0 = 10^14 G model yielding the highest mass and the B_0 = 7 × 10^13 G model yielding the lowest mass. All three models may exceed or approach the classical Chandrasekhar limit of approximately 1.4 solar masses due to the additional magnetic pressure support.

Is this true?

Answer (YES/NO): YES